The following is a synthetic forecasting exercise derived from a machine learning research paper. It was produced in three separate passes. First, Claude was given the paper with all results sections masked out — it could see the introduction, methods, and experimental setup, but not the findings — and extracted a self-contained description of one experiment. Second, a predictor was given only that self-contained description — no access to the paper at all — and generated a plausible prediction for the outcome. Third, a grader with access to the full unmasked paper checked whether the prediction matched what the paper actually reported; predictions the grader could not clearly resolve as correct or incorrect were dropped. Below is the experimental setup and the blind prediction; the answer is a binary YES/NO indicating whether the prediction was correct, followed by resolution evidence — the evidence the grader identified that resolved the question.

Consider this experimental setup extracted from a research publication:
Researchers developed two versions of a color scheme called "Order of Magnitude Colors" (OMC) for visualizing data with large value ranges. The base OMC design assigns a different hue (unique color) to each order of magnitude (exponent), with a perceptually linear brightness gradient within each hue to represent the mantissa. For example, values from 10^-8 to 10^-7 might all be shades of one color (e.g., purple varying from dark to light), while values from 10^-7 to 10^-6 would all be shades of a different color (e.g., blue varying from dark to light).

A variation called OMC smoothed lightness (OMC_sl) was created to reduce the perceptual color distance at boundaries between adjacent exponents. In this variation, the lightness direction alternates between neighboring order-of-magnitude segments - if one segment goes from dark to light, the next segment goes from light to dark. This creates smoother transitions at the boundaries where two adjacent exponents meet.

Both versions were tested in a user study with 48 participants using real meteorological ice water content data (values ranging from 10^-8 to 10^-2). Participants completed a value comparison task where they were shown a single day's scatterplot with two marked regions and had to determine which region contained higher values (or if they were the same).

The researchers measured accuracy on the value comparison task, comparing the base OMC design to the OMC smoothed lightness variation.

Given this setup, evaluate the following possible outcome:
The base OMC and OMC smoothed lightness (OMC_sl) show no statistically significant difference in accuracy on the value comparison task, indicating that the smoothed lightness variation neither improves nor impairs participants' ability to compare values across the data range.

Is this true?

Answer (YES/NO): YES